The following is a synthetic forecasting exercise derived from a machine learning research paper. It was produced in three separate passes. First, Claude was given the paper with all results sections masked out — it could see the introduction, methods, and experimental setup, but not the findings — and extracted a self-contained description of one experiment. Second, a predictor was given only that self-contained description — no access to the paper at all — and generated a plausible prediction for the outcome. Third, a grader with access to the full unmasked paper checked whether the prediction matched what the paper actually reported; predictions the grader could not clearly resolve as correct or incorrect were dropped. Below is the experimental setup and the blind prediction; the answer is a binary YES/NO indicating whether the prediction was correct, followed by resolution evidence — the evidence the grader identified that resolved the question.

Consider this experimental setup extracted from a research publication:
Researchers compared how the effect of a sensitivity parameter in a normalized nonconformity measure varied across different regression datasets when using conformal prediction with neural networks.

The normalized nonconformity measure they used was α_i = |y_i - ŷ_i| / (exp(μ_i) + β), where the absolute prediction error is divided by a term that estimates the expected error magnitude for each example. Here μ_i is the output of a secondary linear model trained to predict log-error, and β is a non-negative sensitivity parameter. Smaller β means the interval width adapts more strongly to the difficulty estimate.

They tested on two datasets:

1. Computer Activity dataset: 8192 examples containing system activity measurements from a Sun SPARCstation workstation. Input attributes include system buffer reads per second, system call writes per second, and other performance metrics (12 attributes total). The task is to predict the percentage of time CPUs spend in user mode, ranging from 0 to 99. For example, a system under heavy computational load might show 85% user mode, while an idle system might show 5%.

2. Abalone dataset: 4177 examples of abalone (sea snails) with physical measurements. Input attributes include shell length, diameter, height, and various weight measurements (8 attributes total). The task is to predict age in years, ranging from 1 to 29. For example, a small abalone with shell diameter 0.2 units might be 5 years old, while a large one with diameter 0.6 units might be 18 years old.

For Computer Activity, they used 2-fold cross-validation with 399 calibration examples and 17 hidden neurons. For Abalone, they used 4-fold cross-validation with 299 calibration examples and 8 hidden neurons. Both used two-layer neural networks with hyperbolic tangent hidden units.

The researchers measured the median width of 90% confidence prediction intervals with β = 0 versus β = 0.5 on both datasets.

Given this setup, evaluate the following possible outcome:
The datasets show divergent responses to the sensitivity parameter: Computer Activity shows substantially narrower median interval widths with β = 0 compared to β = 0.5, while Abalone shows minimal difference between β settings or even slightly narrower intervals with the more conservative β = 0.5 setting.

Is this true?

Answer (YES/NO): NO